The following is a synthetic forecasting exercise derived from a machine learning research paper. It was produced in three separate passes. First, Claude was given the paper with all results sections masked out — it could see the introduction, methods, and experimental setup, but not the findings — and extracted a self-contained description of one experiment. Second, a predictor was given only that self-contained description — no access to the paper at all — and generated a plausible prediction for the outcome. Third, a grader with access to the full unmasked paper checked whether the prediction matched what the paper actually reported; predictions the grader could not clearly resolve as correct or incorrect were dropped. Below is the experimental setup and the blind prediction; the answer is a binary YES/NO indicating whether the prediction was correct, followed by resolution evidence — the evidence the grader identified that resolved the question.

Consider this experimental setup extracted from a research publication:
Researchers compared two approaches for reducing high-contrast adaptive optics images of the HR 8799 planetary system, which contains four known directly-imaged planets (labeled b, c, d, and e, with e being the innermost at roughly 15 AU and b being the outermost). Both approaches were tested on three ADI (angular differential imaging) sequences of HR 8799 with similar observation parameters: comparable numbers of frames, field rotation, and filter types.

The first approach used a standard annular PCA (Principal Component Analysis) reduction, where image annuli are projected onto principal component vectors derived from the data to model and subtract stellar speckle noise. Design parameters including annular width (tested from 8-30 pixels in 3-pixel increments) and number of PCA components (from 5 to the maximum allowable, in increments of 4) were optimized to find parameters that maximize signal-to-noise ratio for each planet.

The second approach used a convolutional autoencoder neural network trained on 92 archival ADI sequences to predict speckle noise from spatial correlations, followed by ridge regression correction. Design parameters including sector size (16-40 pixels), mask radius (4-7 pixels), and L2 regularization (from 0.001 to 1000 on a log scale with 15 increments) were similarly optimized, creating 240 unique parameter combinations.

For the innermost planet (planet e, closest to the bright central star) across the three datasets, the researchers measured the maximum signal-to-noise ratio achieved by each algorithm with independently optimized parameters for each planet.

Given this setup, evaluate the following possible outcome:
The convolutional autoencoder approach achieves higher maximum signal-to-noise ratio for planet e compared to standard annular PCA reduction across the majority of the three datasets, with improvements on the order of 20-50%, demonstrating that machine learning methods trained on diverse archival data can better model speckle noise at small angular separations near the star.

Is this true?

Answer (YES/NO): NO